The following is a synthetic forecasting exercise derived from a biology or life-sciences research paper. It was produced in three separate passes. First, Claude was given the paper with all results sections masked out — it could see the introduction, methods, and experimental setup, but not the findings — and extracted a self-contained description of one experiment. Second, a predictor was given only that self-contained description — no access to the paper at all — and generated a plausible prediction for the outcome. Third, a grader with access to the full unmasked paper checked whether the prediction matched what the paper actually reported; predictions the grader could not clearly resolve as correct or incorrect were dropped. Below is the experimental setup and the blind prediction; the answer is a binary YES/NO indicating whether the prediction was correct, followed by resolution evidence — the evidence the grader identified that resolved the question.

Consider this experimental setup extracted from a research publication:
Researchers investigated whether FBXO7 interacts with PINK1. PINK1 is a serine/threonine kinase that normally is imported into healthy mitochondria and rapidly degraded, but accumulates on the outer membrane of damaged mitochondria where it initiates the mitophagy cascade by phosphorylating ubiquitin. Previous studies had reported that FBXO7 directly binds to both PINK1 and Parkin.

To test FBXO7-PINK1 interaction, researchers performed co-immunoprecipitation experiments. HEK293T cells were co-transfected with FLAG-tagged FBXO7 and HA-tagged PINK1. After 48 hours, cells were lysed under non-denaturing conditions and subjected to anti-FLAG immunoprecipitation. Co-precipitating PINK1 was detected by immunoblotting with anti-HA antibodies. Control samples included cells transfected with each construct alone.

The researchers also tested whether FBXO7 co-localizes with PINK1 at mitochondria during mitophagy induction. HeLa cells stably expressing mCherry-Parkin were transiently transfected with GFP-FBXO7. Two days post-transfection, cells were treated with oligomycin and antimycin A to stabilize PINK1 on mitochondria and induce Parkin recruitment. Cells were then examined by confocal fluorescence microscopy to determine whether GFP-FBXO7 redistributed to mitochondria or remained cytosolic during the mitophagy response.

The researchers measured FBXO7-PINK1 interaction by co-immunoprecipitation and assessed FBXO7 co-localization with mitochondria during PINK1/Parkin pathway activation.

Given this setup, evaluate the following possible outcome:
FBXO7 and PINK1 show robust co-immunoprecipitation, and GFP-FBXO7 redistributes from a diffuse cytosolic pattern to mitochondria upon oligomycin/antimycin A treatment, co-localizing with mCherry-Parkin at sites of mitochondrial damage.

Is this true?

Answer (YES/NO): NO